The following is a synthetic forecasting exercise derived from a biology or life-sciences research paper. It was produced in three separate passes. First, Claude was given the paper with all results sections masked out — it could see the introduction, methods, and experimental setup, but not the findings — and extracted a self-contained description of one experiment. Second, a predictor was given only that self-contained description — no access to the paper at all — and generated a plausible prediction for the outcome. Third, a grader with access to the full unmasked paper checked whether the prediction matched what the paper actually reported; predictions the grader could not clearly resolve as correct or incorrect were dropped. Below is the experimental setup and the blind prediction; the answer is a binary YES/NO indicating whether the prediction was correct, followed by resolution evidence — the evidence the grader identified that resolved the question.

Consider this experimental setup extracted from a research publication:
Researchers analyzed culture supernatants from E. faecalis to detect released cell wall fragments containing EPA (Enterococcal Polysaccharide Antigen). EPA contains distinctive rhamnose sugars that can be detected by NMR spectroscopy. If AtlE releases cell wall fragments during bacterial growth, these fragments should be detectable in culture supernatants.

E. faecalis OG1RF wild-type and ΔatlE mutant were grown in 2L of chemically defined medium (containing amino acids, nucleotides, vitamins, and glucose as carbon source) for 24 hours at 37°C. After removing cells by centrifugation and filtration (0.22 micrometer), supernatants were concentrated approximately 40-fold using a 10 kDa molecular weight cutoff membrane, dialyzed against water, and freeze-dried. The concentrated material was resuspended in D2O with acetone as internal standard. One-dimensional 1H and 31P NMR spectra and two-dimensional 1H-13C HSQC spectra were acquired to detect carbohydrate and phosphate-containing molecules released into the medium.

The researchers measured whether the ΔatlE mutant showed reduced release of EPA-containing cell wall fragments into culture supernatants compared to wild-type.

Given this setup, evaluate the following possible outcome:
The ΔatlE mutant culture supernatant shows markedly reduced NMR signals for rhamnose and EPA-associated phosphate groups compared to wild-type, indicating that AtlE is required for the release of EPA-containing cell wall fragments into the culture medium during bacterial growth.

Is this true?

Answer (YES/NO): YES